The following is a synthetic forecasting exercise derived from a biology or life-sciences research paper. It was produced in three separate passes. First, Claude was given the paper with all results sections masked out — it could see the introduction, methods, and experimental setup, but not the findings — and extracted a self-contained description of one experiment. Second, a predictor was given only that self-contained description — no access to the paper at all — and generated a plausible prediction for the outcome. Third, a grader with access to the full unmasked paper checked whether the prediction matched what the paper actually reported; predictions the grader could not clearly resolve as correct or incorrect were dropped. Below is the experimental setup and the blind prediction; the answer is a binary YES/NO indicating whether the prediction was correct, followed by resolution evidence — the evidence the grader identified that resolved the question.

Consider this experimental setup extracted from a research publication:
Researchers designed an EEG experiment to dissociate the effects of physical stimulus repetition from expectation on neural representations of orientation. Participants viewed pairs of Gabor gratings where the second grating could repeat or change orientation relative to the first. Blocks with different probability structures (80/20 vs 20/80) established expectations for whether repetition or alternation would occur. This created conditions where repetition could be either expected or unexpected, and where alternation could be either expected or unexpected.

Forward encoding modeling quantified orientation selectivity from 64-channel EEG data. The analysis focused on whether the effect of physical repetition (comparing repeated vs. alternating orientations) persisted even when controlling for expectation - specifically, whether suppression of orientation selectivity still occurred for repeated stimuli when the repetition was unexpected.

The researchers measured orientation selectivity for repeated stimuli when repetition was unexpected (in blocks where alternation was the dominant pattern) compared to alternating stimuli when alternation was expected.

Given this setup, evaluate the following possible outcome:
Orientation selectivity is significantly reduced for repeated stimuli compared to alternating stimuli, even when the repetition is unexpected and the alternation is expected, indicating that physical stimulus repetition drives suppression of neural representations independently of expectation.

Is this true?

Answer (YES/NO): NO